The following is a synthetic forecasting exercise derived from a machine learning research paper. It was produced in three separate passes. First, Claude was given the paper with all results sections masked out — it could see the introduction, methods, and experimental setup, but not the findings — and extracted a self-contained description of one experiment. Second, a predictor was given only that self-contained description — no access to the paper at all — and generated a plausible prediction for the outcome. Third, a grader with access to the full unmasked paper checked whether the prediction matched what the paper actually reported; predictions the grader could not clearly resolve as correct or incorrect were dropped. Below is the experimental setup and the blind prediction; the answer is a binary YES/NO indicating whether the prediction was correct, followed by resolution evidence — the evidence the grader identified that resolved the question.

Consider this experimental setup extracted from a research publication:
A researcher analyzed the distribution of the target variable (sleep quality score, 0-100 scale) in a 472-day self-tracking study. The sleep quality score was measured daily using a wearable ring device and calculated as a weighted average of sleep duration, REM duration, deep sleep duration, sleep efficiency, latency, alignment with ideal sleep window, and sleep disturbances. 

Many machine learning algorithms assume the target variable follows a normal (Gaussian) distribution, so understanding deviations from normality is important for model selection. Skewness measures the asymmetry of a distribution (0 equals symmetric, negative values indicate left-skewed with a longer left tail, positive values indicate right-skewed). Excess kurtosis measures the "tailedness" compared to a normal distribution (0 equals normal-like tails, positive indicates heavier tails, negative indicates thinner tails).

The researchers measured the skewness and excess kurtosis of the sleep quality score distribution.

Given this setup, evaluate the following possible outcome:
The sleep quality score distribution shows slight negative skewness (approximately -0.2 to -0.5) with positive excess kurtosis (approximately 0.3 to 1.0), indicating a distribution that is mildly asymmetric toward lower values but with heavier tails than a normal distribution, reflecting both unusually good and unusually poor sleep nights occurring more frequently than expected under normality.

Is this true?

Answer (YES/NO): NO